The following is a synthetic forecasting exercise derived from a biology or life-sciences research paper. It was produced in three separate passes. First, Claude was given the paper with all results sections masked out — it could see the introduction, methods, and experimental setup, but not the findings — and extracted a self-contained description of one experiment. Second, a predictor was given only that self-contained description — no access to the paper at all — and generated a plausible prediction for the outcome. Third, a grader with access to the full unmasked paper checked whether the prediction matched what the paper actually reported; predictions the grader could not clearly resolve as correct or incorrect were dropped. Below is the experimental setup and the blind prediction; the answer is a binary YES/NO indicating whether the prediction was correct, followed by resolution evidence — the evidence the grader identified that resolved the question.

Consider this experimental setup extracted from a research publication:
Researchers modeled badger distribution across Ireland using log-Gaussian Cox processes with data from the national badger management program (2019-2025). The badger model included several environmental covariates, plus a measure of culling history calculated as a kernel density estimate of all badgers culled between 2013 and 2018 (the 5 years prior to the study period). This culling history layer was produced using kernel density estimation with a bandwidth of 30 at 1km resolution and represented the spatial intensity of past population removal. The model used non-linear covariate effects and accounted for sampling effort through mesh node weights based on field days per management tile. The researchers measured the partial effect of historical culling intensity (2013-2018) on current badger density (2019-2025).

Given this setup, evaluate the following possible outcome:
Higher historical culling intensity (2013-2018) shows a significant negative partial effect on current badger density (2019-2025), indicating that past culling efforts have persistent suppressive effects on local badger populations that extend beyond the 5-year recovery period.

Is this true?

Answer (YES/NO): YES